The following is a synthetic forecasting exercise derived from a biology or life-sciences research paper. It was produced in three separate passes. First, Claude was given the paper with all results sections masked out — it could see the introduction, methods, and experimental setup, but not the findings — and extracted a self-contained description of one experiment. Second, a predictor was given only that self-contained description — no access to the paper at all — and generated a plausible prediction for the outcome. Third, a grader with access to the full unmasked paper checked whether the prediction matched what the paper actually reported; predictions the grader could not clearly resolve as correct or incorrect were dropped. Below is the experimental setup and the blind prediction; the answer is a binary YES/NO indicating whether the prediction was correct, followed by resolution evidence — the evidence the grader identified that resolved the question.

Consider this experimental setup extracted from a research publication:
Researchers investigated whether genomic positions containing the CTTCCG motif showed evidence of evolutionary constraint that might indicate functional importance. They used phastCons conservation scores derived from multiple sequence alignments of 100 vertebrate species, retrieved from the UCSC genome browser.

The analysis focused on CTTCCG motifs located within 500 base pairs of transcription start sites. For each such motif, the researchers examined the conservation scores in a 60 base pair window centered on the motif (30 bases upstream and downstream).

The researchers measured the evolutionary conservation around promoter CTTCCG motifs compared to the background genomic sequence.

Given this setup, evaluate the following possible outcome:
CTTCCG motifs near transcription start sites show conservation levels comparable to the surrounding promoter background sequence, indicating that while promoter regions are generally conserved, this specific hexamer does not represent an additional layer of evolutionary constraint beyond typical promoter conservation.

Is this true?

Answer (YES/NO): NO